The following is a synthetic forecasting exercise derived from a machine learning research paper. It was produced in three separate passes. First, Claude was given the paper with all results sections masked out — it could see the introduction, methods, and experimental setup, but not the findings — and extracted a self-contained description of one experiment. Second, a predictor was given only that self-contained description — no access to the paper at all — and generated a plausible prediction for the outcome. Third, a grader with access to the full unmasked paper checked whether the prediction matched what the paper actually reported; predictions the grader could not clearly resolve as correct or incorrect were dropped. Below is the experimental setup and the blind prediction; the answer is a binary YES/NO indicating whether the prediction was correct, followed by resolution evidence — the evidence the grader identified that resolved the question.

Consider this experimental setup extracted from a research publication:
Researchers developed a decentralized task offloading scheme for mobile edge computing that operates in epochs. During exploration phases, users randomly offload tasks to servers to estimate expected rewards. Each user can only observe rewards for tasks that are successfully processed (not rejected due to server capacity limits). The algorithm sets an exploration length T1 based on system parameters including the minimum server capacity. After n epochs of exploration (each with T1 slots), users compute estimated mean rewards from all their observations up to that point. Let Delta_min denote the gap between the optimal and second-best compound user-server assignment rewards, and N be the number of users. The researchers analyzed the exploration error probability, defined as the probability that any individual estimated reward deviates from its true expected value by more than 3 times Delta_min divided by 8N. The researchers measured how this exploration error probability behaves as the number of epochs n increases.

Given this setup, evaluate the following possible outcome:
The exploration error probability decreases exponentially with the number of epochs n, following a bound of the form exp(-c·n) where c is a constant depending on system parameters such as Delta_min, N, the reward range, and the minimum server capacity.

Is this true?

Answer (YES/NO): NO